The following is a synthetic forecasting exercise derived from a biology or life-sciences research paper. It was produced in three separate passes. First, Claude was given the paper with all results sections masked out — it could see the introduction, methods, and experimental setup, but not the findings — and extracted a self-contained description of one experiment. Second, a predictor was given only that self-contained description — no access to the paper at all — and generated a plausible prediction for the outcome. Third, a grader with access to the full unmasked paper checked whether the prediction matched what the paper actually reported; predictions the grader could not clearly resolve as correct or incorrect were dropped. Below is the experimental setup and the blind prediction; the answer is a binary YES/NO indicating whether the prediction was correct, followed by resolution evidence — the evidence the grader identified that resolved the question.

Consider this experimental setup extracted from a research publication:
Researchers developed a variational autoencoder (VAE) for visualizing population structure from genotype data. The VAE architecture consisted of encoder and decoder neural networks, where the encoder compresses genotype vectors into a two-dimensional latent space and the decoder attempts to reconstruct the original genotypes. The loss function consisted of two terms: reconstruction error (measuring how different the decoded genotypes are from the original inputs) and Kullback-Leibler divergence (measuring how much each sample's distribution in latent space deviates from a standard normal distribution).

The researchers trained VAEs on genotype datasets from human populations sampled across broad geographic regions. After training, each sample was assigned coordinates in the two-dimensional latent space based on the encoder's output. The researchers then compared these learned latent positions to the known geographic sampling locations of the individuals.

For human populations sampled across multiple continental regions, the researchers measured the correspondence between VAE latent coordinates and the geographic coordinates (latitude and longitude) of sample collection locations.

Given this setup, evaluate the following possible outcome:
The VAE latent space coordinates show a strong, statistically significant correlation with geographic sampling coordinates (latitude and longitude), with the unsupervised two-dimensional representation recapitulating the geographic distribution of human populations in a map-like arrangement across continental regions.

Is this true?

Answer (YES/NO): YES